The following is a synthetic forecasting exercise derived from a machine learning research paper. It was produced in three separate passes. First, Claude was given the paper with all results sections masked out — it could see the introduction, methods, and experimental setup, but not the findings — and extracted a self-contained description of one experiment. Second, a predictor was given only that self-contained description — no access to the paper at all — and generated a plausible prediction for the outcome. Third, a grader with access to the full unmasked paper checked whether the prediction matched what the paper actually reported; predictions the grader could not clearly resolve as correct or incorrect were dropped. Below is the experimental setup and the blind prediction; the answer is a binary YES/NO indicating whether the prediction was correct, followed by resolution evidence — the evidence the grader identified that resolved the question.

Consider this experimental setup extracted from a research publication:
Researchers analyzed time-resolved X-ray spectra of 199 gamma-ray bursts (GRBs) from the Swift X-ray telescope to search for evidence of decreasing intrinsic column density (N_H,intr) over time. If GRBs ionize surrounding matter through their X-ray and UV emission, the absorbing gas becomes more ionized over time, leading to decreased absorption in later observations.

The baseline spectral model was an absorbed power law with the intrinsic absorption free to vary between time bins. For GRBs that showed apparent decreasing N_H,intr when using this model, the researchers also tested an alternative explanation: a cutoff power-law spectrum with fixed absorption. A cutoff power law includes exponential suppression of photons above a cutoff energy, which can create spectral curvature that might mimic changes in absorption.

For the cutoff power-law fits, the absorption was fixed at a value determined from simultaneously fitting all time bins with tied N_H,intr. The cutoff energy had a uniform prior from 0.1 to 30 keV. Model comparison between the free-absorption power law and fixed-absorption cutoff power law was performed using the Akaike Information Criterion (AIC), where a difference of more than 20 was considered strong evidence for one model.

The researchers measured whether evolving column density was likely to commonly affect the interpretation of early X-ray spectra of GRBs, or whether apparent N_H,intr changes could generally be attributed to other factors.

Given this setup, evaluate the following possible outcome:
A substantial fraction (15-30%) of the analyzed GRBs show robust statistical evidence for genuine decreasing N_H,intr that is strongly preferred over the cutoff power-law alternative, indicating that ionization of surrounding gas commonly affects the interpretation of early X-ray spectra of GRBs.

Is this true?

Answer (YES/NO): NO